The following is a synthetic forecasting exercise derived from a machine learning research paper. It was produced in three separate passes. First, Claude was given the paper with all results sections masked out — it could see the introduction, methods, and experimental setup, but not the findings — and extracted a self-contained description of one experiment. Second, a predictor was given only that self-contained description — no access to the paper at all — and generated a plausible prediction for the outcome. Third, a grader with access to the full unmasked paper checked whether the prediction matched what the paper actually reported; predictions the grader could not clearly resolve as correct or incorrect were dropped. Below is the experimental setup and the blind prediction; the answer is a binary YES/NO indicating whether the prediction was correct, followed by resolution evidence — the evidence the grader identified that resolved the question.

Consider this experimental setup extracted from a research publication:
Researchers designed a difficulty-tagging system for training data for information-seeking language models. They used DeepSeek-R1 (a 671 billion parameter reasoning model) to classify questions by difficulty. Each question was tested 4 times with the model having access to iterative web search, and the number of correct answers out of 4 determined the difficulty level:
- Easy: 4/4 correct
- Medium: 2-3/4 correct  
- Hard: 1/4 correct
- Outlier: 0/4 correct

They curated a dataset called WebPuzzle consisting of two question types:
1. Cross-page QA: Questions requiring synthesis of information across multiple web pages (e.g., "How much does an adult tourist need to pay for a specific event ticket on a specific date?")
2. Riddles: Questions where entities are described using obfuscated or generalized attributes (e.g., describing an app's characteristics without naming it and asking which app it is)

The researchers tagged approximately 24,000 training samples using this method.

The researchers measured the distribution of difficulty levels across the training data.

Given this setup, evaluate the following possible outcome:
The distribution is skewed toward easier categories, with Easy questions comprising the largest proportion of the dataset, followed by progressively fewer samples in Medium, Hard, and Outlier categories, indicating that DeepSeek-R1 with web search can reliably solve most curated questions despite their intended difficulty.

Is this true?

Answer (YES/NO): NO